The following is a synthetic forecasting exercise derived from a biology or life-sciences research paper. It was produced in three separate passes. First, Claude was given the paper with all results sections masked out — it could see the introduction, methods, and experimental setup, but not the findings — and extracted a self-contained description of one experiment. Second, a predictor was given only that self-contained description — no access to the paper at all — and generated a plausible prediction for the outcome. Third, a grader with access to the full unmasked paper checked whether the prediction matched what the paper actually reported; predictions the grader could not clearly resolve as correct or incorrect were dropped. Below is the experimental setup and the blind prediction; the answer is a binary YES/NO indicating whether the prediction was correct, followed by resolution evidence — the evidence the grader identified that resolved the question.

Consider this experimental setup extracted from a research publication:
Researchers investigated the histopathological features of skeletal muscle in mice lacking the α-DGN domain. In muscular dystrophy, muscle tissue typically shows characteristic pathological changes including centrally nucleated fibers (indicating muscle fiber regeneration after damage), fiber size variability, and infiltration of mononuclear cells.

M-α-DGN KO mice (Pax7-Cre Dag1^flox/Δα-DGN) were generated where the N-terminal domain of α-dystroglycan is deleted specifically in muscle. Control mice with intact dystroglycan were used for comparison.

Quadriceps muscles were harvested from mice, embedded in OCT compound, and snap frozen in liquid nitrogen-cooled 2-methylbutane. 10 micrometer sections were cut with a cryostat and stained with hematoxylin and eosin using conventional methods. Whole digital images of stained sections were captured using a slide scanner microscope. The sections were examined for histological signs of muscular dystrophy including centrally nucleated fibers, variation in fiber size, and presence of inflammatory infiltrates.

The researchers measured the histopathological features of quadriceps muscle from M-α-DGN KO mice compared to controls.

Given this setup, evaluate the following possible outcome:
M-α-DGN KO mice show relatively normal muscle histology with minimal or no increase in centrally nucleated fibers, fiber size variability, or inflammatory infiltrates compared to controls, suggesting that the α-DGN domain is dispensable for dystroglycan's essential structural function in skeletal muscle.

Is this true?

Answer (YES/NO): NO